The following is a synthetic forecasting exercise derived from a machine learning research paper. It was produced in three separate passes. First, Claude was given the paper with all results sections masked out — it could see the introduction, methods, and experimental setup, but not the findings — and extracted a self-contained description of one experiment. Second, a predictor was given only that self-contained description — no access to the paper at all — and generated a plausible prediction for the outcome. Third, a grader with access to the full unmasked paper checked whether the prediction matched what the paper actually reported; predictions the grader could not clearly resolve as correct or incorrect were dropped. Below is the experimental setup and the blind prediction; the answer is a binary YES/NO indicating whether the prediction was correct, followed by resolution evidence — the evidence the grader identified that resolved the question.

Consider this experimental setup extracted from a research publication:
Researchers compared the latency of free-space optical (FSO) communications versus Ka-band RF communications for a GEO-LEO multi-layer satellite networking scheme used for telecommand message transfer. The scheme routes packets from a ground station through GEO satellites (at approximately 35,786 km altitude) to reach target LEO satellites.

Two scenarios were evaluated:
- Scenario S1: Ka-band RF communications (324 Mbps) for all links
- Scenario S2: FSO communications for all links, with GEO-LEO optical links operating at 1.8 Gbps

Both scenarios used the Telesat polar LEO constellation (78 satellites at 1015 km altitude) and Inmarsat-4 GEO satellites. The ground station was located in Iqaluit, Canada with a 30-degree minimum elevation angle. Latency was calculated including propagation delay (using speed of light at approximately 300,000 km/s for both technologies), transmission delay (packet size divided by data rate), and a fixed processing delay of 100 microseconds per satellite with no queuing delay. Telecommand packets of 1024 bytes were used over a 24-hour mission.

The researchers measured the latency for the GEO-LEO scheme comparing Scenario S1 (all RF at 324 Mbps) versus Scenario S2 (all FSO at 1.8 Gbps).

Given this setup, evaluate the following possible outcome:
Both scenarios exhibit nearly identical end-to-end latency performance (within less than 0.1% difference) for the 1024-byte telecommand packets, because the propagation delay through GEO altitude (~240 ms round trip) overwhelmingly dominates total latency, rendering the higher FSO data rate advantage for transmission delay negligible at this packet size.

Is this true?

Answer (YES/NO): NO